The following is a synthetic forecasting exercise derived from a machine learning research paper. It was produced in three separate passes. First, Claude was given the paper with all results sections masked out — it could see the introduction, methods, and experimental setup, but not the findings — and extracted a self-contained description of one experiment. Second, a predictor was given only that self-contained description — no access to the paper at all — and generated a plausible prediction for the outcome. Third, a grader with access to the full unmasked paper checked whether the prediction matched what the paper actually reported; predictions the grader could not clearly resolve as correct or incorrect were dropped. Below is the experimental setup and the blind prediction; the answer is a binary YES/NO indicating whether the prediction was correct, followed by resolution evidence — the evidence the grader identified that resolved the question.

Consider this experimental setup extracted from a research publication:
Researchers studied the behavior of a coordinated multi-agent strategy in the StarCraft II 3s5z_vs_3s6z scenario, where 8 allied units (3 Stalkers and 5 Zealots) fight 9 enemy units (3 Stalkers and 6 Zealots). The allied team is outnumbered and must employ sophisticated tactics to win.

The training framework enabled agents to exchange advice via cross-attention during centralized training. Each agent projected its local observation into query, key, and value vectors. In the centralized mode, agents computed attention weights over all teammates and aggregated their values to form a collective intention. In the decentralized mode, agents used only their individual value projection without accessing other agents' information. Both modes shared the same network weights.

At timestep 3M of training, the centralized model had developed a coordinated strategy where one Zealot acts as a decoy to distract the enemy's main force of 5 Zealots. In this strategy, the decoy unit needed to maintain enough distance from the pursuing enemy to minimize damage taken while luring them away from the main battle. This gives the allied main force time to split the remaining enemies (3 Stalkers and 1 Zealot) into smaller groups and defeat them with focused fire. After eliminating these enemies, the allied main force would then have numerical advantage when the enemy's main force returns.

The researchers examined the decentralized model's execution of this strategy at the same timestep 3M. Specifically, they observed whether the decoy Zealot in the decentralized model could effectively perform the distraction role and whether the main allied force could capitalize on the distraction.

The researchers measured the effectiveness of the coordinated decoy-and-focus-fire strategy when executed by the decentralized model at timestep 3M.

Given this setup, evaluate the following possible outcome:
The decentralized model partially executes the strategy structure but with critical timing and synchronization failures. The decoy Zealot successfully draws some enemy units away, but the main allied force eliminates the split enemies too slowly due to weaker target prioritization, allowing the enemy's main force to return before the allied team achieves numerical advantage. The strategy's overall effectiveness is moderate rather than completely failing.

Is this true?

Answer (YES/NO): NO